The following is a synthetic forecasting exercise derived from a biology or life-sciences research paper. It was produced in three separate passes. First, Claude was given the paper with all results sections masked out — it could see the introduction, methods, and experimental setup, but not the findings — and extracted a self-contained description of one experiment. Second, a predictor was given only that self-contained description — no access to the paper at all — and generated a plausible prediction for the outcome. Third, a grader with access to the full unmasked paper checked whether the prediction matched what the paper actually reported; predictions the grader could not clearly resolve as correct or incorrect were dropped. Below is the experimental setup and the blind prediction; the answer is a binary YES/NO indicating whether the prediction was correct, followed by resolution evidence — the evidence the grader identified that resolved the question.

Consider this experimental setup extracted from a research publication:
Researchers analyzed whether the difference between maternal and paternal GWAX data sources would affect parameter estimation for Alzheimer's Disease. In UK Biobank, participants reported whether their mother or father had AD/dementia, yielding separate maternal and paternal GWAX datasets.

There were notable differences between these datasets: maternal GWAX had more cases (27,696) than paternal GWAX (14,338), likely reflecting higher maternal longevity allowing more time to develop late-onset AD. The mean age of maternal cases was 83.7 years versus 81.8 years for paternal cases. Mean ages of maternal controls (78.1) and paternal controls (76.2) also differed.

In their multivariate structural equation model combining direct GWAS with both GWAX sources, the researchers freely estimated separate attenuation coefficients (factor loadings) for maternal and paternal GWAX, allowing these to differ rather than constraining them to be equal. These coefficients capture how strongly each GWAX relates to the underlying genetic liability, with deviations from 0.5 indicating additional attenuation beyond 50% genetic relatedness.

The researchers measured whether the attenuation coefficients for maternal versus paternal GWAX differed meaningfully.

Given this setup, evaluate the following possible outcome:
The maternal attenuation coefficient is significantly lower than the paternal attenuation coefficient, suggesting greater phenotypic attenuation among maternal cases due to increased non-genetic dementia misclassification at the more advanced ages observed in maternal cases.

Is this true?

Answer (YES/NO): NO